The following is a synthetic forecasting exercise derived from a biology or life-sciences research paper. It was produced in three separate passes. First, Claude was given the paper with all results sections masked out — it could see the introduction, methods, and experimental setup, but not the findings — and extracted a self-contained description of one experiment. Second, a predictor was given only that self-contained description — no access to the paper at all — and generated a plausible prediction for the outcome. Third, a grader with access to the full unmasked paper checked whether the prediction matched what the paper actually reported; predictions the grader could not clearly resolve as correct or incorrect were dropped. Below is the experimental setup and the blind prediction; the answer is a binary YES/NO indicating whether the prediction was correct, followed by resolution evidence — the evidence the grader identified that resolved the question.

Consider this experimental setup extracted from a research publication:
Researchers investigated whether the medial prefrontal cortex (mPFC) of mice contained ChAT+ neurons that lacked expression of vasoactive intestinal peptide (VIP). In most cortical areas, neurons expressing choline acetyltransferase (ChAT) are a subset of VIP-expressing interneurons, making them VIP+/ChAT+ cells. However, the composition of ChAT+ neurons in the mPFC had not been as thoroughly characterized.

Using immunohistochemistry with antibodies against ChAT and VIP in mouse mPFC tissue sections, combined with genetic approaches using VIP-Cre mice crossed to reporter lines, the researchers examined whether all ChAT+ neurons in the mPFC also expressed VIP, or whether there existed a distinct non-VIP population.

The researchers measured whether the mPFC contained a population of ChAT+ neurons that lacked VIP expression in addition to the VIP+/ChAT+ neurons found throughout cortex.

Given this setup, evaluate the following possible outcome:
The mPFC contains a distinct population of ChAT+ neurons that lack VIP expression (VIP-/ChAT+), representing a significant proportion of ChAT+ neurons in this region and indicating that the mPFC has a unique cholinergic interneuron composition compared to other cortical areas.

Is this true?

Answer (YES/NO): NO